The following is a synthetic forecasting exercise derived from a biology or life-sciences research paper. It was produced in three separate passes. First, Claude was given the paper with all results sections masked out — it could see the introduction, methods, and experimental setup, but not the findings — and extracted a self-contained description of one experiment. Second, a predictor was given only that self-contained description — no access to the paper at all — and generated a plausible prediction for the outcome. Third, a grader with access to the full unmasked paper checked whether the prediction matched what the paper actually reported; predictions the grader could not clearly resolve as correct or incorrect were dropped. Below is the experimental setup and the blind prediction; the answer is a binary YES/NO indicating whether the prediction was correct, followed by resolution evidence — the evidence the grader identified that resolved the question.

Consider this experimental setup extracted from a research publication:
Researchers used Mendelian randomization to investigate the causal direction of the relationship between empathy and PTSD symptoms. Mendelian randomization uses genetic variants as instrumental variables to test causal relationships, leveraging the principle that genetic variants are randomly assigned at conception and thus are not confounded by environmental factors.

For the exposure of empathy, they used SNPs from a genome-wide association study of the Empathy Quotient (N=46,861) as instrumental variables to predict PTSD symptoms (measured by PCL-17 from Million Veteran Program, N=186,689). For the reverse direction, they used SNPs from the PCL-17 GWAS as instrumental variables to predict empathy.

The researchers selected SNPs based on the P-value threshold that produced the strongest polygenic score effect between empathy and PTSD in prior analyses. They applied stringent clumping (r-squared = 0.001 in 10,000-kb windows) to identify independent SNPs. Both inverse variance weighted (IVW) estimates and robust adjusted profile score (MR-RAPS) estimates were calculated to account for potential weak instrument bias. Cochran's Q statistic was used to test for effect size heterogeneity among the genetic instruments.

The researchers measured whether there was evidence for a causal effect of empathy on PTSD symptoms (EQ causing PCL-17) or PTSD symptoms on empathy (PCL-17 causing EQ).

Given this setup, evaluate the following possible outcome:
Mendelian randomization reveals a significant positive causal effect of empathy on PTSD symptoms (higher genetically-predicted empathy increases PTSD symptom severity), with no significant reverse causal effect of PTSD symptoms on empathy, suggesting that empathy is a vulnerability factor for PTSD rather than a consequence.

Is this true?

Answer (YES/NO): NO